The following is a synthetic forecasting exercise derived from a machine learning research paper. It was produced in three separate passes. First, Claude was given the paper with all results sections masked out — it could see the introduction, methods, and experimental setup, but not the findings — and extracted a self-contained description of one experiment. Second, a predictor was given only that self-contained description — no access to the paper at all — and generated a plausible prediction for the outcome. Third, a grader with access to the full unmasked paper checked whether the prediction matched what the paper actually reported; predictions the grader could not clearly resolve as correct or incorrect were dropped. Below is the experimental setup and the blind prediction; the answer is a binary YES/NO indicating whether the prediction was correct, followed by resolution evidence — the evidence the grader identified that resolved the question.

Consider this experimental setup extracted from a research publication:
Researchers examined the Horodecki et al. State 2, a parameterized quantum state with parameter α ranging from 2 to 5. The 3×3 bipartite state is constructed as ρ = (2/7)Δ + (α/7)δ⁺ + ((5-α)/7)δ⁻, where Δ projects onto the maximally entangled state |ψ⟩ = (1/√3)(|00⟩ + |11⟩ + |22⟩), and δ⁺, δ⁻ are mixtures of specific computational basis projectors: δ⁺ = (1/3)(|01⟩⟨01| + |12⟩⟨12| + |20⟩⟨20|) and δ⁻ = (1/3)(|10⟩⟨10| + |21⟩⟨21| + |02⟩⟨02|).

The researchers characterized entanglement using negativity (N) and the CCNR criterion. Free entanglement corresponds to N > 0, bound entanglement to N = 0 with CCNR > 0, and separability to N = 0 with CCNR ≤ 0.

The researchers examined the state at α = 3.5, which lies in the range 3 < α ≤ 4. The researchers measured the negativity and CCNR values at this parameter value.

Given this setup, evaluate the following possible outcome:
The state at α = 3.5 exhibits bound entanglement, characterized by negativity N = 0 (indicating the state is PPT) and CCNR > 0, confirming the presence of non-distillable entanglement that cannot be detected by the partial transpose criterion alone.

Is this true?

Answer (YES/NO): YES